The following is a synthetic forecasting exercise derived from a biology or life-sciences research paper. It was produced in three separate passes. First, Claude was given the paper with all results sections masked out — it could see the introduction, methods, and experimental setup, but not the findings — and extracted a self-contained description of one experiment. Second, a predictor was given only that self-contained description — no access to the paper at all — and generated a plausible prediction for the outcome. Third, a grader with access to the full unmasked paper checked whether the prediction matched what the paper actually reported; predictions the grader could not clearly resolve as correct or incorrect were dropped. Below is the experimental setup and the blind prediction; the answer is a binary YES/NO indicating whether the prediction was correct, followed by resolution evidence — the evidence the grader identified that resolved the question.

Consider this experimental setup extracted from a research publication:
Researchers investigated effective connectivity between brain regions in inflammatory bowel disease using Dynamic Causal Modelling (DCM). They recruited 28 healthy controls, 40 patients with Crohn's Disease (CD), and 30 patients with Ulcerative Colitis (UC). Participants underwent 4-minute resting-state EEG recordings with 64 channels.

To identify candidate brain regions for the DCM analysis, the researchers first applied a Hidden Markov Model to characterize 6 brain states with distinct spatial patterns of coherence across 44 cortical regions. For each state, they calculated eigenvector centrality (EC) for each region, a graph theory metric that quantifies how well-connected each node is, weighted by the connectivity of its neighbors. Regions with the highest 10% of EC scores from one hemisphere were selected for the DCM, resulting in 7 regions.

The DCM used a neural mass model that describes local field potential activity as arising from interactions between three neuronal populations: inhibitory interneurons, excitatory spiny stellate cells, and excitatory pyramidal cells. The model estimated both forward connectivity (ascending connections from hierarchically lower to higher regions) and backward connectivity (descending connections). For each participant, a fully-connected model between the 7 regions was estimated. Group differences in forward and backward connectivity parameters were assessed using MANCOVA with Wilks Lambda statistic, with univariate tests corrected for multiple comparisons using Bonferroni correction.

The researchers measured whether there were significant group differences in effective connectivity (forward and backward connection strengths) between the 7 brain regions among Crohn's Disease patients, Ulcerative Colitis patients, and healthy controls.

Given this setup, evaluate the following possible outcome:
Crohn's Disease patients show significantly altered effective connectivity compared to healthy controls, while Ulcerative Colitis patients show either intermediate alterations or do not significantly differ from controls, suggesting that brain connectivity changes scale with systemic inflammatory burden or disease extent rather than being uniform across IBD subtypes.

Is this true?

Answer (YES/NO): YES